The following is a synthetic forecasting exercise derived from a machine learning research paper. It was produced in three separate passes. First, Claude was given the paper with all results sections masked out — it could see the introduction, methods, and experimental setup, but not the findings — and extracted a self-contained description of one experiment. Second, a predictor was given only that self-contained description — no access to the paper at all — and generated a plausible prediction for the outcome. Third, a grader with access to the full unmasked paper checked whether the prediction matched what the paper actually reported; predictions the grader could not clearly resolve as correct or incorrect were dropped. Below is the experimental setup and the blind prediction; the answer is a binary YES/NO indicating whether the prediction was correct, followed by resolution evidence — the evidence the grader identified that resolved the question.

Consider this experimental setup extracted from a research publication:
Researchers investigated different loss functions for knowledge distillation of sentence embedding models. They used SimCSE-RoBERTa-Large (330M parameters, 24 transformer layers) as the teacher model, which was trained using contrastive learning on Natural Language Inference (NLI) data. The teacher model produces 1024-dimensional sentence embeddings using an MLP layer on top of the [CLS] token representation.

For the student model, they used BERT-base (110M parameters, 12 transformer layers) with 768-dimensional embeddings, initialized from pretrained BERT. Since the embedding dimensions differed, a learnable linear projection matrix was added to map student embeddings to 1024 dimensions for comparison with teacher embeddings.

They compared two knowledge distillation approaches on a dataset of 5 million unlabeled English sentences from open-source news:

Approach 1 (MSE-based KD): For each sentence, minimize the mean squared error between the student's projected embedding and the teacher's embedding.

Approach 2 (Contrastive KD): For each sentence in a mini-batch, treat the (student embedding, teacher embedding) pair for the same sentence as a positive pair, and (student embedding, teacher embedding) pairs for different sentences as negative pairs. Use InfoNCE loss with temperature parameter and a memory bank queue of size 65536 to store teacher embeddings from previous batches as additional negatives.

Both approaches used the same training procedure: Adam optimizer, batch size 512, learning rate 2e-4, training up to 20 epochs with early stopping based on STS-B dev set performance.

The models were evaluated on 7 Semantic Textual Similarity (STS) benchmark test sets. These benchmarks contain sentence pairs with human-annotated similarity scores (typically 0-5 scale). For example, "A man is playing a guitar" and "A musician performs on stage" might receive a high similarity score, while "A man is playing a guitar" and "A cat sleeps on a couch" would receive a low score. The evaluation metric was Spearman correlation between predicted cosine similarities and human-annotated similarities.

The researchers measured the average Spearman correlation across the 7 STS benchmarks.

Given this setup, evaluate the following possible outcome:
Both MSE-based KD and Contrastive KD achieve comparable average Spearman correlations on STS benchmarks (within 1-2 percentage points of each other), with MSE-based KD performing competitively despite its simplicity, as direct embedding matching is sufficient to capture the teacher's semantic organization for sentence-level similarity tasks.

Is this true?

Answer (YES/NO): YES